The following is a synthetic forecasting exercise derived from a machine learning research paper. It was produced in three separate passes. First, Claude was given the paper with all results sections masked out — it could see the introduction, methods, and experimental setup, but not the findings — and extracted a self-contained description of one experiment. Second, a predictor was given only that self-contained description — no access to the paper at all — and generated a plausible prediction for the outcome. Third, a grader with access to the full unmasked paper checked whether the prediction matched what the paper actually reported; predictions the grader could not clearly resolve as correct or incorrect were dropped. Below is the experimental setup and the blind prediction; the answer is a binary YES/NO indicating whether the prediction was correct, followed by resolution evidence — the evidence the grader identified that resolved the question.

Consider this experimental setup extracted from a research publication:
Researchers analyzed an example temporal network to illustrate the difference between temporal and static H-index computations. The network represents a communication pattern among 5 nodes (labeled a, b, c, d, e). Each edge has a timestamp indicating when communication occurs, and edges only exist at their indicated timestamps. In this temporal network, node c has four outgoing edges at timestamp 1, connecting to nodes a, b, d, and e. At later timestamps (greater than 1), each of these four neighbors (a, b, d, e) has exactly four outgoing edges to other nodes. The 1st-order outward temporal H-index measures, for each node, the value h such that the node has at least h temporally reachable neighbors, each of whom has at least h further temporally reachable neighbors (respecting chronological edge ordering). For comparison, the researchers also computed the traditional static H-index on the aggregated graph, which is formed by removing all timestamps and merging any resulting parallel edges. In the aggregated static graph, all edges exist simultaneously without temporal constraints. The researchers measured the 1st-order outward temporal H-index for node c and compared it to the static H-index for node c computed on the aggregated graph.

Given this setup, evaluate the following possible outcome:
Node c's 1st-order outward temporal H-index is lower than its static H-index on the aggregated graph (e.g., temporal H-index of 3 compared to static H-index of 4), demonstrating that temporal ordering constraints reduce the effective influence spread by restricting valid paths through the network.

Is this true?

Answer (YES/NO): NO